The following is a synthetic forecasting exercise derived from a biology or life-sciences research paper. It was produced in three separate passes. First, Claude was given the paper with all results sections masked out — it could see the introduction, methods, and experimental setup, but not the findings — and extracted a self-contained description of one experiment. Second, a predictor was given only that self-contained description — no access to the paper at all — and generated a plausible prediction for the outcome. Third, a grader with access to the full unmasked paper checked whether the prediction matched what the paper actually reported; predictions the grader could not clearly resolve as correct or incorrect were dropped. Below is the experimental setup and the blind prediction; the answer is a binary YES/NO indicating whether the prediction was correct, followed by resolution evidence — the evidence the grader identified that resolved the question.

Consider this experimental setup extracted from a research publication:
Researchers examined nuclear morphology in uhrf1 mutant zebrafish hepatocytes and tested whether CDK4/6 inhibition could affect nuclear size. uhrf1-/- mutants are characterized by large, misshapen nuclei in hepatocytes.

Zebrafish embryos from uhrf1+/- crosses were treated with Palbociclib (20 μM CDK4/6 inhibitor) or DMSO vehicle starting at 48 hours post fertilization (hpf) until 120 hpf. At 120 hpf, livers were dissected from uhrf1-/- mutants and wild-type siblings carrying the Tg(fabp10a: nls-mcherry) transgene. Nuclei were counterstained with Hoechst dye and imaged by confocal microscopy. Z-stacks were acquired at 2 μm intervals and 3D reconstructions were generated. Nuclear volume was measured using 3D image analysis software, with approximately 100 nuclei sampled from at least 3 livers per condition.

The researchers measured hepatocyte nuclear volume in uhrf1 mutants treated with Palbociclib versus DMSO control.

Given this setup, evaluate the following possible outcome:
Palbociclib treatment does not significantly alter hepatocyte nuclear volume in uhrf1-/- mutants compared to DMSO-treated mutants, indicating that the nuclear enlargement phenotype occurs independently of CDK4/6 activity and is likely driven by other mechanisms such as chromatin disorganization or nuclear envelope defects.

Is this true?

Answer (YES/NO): NO